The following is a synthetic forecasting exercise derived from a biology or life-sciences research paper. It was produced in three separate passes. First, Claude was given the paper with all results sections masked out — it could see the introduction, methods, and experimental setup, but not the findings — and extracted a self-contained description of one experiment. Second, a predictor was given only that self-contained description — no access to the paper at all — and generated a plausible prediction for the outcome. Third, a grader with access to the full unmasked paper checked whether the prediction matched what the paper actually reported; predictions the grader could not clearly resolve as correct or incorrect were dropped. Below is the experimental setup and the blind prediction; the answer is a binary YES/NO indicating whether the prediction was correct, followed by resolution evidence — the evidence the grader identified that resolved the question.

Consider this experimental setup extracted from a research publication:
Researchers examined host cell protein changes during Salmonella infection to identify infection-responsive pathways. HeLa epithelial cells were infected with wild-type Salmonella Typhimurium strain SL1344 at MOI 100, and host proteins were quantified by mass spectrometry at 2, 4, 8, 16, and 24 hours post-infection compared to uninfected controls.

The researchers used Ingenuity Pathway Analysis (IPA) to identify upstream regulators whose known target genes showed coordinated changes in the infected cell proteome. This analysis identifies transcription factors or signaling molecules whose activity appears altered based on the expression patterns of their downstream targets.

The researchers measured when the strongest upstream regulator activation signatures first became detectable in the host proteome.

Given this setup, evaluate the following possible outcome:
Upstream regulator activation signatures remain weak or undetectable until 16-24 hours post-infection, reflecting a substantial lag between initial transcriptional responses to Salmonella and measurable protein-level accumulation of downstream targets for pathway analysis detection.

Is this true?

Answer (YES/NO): NO